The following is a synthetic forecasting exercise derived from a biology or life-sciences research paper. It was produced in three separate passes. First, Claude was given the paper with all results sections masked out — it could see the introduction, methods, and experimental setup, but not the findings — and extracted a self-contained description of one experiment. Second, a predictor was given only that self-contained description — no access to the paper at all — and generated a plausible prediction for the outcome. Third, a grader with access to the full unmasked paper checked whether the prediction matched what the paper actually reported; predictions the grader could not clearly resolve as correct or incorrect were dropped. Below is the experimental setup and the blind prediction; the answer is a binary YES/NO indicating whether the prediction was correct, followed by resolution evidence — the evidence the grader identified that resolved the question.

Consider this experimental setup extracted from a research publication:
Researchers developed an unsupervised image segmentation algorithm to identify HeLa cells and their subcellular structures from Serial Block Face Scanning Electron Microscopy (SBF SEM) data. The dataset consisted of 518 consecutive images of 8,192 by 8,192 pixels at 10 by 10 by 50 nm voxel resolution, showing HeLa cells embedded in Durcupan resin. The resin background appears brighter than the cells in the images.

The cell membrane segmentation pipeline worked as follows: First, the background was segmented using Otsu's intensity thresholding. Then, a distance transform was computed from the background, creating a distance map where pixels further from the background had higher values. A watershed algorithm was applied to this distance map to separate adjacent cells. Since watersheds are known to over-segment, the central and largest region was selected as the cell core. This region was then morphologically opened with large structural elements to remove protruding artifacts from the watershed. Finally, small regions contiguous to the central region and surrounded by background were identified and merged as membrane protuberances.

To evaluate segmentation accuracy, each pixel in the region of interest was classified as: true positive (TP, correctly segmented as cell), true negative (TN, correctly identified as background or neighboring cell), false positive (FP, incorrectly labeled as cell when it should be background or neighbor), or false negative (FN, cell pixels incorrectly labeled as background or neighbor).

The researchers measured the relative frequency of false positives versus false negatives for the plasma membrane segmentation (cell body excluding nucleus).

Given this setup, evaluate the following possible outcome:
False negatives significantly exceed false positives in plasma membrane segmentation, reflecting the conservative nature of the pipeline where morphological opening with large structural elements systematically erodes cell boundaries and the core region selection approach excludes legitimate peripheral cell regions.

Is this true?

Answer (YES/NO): YES